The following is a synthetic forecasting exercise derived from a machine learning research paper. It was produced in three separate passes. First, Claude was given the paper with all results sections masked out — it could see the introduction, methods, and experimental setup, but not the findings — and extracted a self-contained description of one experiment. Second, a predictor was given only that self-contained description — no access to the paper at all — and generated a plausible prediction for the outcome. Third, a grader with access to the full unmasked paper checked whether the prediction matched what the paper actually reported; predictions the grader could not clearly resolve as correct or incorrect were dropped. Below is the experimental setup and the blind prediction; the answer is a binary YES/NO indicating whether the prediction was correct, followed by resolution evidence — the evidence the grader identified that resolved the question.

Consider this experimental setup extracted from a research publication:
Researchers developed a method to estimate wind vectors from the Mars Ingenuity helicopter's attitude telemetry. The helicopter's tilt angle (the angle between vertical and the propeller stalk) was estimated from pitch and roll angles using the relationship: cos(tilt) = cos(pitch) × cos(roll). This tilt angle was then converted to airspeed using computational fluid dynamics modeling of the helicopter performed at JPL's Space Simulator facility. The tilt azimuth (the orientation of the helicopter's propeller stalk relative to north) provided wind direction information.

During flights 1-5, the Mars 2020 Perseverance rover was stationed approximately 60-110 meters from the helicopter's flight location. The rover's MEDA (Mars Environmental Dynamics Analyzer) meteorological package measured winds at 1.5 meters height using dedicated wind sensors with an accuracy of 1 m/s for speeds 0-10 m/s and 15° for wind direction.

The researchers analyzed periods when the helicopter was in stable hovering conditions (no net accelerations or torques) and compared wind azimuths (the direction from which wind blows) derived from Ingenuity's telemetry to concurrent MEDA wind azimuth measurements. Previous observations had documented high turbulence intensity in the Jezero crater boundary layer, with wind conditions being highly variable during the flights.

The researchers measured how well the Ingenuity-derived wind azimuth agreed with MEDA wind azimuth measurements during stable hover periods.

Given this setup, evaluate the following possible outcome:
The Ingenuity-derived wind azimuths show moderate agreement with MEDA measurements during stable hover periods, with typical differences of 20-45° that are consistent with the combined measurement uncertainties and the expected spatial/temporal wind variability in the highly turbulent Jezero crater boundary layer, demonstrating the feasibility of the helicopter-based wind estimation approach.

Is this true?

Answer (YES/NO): NO